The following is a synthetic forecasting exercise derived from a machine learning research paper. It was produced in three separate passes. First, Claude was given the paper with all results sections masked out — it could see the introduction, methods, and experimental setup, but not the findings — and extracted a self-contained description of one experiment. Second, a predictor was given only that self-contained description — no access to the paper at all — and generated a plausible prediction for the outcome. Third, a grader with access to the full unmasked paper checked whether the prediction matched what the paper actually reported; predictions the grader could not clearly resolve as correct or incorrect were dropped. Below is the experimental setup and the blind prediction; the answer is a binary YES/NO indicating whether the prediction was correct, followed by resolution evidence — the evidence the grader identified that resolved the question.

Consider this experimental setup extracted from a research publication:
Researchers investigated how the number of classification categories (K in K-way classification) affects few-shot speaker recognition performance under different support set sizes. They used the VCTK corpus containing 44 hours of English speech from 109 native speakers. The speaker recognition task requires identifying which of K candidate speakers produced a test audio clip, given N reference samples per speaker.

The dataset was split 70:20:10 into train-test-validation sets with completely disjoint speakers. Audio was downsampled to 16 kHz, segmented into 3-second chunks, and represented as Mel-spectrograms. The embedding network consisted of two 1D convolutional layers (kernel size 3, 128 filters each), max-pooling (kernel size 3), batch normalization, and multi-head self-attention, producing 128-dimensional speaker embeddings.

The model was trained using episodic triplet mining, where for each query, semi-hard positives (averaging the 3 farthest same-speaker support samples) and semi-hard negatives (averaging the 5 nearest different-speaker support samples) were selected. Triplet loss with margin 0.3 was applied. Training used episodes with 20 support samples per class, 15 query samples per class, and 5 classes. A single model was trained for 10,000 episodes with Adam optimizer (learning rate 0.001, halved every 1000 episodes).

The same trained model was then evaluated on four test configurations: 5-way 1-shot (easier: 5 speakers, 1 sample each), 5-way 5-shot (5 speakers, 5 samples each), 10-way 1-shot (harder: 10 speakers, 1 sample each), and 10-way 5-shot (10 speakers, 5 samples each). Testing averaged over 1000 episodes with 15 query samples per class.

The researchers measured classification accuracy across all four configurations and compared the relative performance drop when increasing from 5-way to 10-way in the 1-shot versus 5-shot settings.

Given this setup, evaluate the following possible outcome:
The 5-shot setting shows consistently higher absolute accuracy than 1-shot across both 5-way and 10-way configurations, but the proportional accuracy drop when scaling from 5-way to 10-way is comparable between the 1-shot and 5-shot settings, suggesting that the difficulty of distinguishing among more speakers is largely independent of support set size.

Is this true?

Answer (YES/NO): NO